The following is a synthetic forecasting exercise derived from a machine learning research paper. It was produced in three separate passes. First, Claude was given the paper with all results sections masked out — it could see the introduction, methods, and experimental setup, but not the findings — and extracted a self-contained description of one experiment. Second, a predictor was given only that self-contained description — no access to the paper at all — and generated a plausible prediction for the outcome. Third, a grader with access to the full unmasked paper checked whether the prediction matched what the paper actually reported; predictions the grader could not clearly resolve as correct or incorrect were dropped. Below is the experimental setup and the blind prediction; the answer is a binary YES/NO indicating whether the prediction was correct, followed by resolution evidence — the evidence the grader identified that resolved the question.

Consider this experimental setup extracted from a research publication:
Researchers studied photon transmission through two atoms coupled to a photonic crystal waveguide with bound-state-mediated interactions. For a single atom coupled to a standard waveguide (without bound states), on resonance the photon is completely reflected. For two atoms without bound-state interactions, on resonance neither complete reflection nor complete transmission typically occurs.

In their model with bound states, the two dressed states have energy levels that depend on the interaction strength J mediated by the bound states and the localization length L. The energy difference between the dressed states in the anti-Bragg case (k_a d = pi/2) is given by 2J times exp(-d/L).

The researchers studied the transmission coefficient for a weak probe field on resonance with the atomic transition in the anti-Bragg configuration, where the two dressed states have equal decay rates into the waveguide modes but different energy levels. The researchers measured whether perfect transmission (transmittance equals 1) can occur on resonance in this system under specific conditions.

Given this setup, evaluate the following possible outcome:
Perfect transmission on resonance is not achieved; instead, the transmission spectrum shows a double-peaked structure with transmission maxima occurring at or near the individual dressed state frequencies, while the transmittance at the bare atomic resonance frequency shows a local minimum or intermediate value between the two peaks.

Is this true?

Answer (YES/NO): NO